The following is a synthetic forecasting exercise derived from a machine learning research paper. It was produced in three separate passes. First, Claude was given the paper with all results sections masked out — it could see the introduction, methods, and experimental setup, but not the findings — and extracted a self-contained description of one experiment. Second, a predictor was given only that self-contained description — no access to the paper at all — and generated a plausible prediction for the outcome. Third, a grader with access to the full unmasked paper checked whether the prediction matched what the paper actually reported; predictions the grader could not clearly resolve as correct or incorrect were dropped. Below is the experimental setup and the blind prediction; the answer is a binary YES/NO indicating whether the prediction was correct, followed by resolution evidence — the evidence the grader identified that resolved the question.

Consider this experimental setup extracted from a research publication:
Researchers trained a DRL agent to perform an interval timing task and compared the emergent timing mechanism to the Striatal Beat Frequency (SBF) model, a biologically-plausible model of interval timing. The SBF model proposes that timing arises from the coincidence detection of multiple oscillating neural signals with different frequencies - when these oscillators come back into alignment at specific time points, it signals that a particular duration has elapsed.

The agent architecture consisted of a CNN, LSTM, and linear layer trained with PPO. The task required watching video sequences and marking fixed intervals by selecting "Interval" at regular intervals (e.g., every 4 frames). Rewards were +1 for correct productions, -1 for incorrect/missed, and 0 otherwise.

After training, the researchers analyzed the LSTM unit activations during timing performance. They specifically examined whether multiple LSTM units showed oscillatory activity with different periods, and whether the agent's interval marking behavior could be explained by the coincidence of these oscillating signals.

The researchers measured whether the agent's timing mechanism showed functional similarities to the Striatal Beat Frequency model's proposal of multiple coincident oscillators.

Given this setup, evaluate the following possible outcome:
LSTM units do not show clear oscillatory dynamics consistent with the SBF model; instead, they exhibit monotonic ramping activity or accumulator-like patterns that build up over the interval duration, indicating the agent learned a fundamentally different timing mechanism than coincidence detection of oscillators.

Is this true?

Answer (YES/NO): NO